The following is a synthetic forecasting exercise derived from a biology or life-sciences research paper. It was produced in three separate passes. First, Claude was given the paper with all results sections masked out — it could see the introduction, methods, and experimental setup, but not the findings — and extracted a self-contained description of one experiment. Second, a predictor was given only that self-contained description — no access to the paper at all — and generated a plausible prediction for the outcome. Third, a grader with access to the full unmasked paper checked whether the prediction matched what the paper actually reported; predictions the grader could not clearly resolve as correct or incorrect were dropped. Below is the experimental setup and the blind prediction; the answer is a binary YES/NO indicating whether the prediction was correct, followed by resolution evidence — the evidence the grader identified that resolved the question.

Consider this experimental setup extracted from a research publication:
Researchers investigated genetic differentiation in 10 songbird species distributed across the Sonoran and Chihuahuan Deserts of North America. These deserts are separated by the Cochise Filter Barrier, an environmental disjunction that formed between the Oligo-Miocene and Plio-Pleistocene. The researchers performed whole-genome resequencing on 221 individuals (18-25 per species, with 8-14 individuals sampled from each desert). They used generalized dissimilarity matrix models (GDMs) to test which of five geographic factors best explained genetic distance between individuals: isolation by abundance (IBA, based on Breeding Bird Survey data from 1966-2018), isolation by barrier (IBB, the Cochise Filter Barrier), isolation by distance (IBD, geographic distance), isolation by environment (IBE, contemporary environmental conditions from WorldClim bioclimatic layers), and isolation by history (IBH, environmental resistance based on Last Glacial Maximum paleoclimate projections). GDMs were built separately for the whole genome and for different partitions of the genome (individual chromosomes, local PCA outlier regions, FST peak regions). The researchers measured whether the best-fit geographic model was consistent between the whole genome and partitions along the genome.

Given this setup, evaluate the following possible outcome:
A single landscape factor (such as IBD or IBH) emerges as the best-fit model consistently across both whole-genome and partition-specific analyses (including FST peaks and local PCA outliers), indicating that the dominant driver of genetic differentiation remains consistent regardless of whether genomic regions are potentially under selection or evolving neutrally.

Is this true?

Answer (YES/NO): NO